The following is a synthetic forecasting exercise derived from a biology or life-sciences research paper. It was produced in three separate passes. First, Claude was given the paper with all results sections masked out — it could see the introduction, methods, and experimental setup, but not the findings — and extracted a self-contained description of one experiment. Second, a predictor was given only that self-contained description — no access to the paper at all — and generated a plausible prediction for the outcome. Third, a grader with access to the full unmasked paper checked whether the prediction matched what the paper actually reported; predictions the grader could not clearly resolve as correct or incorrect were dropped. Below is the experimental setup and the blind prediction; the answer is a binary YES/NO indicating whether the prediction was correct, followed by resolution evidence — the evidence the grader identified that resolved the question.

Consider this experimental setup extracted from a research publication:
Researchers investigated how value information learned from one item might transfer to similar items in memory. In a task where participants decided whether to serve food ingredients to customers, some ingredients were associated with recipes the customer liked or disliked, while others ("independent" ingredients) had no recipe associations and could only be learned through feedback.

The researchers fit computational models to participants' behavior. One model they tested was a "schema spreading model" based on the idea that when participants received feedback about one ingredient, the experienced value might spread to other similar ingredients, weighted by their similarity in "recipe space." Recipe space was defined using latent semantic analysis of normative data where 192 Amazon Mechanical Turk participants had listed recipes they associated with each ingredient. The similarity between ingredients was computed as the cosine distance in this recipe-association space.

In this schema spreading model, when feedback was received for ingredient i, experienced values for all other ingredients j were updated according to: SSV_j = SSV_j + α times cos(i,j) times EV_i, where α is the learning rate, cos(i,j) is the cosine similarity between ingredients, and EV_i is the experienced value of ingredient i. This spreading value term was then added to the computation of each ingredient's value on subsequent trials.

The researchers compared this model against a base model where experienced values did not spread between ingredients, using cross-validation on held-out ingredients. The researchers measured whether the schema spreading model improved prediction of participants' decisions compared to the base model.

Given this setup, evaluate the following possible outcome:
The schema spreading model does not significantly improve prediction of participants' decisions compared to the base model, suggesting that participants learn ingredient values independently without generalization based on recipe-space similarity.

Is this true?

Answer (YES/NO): YES